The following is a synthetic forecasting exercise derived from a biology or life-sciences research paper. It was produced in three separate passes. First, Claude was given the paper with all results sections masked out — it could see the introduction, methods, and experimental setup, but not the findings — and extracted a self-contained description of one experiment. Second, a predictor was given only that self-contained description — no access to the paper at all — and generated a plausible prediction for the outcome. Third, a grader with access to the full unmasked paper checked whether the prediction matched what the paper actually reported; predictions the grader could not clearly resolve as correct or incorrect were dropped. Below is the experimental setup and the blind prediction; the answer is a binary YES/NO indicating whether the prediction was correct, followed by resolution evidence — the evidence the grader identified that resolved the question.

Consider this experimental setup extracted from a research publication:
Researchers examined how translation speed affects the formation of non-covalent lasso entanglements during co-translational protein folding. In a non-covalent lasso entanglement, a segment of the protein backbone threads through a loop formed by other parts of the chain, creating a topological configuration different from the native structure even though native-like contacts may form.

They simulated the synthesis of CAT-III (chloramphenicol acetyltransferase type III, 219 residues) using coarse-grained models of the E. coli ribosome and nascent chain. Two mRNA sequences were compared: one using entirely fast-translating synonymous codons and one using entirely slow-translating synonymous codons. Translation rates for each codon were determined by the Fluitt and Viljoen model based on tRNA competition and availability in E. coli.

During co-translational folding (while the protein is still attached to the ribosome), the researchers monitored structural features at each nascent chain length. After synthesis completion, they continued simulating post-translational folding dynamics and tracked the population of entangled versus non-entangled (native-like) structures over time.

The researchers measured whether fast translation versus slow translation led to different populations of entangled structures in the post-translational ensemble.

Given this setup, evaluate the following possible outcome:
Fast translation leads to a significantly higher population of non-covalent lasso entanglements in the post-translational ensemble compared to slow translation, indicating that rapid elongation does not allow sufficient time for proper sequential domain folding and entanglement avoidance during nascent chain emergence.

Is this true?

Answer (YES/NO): YES